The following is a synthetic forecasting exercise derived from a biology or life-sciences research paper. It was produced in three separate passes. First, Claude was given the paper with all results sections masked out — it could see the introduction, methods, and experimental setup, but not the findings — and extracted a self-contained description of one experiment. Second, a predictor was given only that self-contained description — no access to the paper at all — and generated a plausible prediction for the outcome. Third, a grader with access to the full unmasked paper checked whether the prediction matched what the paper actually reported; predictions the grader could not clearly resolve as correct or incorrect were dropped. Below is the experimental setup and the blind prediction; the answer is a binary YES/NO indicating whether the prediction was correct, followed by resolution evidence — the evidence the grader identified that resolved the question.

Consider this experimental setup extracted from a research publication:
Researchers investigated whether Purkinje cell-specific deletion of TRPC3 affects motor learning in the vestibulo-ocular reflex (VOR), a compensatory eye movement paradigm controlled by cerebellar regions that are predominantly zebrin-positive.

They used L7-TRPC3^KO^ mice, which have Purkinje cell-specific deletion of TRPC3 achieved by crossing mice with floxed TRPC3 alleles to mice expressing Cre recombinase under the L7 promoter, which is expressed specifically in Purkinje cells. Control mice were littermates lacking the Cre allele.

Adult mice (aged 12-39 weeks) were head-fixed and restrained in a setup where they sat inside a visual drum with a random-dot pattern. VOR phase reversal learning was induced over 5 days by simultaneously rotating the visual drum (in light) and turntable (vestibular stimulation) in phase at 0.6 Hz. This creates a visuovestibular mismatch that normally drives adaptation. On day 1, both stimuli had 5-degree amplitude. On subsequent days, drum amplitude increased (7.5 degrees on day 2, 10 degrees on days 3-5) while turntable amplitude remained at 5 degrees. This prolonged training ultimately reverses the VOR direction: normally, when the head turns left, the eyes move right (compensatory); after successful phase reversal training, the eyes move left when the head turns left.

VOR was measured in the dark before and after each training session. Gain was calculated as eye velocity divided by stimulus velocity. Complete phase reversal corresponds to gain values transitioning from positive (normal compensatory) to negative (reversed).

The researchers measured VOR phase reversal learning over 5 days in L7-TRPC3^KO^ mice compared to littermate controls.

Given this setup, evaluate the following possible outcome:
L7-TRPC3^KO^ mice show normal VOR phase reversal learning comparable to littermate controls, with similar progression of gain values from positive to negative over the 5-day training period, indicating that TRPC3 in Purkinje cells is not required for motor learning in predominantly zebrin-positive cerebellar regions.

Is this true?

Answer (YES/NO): YES